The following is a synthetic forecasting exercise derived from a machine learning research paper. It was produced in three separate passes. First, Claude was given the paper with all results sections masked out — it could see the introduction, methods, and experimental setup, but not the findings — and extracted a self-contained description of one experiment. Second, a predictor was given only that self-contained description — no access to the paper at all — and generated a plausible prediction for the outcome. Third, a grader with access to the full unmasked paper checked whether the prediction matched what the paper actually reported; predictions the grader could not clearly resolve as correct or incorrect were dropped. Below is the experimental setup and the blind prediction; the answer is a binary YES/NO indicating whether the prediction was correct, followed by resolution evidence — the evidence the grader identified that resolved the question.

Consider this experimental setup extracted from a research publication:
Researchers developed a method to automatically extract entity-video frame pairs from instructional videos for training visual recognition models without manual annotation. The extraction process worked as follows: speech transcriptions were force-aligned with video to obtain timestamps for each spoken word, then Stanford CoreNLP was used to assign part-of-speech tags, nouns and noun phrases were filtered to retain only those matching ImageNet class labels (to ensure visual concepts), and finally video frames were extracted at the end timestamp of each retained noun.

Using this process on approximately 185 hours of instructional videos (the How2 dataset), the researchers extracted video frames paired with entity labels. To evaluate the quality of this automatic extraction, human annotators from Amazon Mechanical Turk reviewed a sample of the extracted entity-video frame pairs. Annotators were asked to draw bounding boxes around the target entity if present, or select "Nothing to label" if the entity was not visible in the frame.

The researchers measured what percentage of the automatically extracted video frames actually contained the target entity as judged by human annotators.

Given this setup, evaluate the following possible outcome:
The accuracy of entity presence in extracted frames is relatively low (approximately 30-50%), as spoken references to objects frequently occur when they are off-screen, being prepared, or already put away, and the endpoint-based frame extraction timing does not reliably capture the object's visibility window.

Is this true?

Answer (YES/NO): NO